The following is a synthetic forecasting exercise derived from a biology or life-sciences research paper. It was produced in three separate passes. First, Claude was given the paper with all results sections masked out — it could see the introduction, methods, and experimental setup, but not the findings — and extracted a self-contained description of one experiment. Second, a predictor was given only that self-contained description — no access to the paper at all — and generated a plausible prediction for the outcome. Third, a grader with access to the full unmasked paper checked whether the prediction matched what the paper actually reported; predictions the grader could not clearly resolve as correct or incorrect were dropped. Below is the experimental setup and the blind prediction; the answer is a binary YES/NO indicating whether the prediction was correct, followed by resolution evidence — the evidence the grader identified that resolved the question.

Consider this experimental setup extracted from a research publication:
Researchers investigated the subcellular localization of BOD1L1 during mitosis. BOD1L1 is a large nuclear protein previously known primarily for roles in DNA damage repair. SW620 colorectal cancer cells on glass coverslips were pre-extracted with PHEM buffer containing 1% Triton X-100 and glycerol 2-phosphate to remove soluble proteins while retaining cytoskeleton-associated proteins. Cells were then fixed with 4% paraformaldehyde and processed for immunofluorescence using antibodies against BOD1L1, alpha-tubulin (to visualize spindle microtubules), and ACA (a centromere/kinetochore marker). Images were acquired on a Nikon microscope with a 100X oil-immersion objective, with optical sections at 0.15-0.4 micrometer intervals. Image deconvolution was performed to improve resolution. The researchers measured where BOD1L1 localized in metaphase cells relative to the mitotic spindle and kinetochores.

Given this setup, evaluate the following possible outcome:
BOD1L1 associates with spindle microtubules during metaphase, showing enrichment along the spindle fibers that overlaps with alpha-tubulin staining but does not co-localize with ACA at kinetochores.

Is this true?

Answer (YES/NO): NO